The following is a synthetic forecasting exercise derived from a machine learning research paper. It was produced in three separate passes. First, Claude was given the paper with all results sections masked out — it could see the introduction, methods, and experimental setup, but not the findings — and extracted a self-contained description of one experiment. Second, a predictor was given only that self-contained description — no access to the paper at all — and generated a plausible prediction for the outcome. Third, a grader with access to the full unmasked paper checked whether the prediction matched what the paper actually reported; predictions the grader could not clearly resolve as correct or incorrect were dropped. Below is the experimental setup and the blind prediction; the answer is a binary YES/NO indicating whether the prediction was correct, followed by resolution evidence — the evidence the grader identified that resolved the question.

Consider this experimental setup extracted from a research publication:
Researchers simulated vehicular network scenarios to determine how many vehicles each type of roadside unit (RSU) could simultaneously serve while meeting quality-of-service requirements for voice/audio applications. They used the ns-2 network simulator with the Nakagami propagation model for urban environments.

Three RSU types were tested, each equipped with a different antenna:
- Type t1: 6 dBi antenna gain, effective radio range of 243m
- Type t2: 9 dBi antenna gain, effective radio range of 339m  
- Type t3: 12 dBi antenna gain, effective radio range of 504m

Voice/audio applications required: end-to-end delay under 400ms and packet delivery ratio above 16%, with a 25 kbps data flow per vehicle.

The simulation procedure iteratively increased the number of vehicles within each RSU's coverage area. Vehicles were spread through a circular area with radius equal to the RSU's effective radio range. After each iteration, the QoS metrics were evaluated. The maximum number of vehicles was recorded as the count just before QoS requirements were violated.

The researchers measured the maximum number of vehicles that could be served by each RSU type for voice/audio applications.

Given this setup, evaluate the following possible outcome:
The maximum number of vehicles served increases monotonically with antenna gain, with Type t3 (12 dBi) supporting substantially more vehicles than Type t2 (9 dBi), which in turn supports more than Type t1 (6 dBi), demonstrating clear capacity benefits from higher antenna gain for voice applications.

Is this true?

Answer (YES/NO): NO